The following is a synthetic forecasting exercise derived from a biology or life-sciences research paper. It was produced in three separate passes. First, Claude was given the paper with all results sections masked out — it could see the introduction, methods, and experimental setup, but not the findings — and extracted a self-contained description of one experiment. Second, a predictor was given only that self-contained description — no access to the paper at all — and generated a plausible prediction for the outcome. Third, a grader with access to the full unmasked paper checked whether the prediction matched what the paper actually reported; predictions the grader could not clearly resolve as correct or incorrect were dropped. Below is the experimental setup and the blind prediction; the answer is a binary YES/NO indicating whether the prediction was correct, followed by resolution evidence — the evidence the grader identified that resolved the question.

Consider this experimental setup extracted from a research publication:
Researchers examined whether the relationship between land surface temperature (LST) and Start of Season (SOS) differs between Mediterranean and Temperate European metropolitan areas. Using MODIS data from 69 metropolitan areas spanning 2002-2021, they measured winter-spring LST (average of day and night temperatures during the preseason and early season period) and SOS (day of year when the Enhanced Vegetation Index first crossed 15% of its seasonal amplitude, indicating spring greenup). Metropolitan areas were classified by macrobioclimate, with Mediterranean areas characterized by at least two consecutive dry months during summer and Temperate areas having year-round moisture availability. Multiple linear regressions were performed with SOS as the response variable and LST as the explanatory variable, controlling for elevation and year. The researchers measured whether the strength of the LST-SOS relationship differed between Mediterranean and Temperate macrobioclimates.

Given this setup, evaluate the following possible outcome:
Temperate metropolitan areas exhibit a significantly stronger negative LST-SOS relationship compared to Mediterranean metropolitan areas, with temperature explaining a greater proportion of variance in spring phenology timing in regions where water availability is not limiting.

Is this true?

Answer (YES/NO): NO